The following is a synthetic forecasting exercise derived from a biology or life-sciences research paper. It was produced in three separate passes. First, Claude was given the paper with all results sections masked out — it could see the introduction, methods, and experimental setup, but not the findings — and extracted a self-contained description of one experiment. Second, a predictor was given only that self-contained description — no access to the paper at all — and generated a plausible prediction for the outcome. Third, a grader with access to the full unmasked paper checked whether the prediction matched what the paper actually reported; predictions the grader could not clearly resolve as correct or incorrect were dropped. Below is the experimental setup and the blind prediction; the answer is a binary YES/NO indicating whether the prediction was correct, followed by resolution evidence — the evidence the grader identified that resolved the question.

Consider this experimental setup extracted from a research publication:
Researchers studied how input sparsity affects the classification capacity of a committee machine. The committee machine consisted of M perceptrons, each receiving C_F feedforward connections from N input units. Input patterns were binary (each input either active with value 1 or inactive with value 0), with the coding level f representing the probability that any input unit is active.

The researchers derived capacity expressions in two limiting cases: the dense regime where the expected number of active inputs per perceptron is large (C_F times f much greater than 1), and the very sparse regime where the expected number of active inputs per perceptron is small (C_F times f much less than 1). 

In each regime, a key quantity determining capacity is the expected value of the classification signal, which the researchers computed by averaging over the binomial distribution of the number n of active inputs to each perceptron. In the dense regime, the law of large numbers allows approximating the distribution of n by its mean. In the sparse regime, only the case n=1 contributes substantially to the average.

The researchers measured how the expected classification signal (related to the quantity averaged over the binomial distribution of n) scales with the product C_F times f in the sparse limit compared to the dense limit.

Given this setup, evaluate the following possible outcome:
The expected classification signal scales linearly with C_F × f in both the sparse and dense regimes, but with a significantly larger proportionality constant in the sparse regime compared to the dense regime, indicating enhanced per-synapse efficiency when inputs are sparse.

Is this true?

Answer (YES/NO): NO